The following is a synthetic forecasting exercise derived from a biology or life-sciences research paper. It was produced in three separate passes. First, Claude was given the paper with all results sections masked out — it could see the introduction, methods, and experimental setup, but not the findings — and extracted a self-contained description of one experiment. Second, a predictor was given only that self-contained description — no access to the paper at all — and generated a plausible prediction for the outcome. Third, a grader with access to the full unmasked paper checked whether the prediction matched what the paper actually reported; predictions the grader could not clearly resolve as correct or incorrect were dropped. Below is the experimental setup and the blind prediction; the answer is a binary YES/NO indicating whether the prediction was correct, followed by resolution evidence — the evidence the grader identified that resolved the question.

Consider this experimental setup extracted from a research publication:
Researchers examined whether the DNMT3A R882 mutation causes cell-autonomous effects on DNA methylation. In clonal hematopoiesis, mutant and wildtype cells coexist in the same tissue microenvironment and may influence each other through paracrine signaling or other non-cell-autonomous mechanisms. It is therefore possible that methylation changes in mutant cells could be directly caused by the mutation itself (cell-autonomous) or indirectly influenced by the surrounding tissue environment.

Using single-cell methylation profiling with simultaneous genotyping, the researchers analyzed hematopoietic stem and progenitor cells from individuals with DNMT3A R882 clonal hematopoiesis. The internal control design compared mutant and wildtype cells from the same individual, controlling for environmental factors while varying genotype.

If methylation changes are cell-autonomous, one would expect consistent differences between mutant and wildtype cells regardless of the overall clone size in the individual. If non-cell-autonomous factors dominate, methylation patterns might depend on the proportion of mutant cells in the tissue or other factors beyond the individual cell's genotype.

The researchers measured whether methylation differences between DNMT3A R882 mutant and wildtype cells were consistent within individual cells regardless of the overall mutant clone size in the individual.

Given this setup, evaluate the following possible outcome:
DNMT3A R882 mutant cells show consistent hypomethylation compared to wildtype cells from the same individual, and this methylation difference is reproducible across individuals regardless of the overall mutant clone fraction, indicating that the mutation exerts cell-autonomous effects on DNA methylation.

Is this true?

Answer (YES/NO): YES